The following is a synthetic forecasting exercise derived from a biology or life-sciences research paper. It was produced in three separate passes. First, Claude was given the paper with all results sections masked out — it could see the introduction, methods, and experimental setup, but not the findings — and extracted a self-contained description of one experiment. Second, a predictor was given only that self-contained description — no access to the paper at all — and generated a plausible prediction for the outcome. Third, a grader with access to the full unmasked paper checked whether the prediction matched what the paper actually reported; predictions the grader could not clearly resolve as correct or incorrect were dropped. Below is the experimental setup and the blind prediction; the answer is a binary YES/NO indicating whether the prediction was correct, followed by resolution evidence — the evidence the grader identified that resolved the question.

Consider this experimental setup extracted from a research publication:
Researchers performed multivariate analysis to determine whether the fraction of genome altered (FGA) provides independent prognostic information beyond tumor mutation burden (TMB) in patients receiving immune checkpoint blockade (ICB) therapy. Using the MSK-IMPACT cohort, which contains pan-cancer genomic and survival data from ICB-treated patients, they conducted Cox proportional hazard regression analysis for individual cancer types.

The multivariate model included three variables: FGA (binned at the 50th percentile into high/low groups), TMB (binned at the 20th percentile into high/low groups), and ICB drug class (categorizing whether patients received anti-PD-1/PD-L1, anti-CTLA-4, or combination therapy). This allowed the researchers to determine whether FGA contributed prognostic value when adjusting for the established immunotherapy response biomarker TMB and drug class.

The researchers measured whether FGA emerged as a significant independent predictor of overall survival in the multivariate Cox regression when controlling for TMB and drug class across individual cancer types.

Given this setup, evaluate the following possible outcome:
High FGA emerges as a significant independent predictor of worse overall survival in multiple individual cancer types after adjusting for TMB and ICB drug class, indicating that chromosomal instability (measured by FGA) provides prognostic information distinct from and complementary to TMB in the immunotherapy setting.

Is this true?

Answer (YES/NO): NO